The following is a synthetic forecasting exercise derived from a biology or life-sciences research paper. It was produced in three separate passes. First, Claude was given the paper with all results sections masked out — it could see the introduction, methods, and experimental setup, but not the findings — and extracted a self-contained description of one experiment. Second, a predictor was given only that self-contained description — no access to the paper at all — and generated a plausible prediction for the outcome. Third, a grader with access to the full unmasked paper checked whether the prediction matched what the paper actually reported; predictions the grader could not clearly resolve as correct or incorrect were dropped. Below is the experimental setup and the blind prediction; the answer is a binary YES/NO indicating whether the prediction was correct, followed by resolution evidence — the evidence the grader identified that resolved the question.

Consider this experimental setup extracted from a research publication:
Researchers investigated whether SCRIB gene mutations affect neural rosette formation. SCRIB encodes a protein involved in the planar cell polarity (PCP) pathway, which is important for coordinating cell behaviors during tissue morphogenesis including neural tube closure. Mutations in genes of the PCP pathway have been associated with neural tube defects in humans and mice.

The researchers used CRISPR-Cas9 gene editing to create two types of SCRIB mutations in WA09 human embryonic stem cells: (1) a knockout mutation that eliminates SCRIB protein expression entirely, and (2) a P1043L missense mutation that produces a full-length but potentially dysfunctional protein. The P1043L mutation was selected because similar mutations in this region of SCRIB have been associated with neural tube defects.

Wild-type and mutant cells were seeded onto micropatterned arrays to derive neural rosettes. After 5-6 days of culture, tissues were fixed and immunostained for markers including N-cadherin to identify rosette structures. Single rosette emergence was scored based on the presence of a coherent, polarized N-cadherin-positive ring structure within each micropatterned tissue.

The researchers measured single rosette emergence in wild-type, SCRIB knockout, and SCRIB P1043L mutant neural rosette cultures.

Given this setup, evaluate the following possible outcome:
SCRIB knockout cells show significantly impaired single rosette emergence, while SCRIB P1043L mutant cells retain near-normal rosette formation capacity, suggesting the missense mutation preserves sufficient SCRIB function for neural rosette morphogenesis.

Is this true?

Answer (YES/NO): NO